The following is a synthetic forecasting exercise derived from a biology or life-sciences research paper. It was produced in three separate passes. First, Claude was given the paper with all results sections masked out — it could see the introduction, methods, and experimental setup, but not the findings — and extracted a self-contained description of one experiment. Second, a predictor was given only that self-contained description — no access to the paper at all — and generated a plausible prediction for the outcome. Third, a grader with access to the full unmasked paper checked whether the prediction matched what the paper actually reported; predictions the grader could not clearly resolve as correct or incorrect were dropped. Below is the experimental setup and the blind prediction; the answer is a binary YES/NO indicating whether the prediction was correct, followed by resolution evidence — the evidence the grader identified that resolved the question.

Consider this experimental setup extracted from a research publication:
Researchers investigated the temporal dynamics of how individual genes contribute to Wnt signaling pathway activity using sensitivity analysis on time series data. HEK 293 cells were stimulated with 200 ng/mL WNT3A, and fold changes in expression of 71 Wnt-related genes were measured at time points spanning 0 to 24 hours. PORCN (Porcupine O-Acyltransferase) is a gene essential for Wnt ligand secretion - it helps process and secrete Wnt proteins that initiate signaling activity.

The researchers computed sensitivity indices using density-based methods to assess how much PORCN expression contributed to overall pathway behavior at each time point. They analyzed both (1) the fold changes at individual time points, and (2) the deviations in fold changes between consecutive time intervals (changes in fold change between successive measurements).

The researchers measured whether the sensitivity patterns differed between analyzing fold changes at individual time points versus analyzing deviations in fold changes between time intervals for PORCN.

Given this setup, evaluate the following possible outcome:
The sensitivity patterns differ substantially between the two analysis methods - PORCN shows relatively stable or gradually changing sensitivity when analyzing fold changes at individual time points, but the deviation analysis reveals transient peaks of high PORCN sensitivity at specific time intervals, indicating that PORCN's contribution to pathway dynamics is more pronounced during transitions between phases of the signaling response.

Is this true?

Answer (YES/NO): YES